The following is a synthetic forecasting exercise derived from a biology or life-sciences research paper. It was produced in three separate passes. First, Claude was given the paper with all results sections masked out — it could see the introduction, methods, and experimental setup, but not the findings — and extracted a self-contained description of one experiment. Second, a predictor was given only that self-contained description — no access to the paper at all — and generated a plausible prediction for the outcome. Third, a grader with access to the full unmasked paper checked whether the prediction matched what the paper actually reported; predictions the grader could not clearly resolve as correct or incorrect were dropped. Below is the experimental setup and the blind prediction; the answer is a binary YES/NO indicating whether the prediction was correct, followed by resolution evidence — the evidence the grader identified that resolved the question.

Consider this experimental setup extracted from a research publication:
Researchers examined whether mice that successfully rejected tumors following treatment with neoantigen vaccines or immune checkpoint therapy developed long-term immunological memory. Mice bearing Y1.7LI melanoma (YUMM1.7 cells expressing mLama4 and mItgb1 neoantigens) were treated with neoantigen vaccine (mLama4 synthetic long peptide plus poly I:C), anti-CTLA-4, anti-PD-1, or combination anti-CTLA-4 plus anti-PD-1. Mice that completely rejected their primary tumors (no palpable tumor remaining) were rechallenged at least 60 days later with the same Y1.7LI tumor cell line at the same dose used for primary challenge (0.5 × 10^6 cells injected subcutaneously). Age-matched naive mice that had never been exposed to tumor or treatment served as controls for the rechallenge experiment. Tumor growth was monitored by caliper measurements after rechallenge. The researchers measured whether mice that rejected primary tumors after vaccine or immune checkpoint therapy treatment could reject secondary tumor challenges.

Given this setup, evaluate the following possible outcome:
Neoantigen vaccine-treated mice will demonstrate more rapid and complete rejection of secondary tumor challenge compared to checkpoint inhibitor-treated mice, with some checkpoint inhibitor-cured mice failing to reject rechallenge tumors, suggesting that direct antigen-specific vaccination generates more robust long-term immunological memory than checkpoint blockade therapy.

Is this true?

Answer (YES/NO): NO